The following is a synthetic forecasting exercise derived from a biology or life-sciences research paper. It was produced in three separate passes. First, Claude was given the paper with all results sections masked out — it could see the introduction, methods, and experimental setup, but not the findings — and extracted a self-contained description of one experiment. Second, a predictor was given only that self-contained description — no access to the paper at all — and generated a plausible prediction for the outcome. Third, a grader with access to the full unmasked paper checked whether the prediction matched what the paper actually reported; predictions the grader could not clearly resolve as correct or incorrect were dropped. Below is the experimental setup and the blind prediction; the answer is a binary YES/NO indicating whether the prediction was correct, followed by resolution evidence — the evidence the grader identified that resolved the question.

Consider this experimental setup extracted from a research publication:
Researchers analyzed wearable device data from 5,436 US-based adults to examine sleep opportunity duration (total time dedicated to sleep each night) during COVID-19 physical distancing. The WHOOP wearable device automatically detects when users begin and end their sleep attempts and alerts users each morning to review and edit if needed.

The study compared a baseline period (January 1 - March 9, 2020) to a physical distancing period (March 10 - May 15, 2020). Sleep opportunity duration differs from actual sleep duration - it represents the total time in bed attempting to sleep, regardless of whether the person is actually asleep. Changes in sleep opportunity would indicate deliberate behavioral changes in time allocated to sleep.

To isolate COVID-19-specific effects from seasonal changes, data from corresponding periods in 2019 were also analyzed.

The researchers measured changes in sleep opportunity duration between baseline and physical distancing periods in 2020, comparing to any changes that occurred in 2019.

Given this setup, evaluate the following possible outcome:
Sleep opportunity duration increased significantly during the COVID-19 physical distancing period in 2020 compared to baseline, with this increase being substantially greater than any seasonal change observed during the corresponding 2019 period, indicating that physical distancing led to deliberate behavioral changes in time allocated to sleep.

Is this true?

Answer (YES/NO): YES